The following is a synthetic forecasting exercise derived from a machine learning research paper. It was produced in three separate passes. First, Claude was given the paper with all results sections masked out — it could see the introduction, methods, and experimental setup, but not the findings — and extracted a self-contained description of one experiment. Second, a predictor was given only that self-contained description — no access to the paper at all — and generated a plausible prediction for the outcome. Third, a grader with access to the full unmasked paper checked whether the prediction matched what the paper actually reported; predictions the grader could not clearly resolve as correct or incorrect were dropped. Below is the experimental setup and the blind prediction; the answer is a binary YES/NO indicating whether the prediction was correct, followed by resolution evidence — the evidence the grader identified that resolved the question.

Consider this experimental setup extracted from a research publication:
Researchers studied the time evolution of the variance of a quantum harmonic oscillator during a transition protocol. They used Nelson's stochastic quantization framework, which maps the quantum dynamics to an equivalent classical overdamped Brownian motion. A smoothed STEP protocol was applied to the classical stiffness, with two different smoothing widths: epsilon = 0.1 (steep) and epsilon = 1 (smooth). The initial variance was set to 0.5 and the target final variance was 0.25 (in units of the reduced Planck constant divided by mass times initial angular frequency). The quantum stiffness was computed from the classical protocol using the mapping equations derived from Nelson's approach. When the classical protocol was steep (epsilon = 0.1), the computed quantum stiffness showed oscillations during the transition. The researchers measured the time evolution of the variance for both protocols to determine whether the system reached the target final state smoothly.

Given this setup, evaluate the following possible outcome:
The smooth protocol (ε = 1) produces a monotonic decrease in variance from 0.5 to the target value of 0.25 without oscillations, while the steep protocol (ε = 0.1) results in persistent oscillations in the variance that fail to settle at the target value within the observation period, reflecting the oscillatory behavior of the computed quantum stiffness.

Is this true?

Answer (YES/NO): NO